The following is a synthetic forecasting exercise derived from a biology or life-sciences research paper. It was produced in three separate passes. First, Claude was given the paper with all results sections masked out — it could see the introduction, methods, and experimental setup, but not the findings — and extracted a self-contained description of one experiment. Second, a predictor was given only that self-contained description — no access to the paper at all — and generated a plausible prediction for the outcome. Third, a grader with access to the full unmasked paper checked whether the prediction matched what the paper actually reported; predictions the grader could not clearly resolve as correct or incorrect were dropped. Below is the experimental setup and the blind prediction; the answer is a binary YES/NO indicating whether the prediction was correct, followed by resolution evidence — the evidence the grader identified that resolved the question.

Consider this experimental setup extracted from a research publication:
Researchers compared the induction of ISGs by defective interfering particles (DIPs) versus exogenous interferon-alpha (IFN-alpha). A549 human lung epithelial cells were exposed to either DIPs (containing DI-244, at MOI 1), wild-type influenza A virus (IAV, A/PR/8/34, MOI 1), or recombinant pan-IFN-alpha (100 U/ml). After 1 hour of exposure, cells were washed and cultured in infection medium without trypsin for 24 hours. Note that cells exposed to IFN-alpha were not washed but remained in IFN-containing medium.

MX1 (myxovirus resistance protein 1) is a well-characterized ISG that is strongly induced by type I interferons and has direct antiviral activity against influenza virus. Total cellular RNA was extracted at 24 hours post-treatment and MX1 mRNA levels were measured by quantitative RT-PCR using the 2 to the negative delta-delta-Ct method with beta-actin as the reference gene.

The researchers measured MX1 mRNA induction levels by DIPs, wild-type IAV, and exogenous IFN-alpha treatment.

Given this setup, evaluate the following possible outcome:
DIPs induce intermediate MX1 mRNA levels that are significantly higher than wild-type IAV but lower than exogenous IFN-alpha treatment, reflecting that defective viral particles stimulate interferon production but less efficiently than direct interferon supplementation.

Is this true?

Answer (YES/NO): NO